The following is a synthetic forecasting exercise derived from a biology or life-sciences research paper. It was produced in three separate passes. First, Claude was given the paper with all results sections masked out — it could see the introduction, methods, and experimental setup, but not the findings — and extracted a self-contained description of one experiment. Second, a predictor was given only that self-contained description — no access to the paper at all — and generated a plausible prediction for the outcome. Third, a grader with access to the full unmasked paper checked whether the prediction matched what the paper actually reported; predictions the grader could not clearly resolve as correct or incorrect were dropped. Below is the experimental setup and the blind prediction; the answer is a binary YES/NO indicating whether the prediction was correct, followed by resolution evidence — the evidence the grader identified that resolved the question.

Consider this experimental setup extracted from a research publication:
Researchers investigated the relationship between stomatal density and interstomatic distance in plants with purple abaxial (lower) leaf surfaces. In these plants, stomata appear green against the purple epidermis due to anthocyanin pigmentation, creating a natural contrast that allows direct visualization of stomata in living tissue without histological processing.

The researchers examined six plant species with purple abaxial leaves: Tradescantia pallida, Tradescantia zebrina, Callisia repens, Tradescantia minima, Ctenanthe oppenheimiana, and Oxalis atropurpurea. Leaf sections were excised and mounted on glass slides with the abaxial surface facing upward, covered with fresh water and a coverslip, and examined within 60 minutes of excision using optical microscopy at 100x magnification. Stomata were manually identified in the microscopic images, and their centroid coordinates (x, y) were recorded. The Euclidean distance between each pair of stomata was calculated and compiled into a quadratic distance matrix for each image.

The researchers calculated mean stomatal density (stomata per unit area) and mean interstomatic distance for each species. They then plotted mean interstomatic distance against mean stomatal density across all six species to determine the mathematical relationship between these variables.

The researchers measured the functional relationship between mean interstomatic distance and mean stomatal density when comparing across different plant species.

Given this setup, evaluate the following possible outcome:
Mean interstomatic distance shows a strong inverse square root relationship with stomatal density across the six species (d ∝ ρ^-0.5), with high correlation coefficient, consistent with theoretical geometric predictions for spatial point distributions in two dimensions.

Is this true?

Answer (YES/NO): NO